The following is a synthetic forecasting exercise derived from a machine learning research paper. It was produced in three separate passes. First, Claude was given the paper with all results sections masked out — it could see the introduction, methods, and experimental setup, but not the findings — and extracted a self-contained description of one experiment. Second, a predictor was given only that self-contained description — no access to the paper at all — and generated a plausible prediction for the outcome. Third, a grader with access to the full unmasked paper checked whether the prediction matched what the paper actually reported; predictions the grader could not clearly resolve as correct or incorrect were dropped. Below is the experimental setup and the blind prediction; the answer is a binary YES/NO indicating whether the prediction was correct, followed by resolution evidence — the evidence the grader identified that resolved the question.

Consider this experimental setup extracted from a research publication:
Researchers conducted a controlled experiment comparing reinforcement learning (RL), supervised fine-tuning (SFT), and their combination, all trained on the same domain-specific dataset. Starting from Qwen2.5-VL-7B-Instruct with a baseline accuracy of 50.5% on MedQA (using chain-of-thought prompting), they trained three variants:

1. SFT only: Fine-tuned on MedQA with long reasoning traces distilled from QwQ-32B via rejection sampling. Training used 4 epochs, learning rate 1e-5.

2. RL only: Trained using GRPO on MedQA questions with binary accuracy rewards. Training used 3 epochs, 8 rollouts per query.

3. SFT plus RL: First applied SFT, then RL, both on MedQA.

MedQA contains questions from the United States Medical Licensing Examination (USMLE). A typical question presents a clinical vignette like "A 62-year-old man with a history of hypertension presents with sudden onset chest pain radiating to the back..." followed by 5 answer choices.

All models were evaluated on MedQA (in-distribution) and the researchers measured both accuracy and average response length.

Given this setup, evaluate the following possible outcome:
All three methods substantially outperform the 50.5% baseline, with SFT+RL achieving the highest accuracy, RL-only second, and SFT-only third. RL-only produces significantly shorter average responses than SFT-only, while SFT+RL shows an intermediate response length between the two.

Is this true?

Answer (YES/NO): NO